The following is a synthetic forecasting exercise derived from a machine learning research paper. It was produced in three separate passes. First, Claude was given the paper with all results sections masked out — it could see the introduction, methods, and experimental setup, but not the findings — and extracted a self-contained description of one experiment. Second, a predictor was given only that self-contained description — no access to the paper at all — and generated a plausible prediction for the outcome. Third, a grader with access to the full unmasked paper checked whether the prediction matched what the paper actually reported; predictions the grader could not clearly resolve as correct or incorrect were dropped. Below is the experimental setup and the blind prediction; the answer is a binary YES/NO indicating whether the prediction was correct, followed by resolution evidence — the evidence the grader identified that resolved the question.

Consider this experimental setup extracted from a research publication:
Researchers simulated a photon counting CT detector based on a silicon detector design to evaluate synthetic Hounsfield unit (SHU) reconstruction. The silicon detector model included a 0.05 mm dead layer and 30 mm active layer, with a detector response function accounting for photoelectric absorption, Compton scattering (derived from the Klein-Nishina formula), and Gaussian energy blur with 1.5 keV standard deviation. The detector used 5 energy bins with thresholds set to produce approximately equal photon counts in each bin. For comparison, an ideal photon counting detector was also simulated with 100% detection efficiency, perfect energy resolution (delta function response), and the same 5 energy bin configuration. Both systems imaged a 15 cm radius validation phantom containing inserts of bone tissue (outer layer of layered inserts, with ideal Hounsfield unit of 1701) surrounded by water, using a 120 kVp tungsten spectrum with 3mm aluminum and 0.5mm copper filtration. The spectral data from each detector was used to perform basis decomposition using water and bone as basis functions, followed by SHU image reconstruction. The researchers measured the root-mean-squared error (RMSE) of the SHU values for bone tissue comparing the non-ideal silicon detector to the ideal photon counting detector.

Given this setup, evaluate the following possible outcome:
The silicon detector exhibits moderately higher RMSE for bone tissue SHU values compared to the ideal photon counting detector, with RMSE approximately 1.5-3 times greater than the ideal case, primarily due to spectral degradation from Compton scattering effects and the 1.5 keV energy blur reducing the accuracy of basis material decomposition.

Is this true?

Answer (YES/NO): YES